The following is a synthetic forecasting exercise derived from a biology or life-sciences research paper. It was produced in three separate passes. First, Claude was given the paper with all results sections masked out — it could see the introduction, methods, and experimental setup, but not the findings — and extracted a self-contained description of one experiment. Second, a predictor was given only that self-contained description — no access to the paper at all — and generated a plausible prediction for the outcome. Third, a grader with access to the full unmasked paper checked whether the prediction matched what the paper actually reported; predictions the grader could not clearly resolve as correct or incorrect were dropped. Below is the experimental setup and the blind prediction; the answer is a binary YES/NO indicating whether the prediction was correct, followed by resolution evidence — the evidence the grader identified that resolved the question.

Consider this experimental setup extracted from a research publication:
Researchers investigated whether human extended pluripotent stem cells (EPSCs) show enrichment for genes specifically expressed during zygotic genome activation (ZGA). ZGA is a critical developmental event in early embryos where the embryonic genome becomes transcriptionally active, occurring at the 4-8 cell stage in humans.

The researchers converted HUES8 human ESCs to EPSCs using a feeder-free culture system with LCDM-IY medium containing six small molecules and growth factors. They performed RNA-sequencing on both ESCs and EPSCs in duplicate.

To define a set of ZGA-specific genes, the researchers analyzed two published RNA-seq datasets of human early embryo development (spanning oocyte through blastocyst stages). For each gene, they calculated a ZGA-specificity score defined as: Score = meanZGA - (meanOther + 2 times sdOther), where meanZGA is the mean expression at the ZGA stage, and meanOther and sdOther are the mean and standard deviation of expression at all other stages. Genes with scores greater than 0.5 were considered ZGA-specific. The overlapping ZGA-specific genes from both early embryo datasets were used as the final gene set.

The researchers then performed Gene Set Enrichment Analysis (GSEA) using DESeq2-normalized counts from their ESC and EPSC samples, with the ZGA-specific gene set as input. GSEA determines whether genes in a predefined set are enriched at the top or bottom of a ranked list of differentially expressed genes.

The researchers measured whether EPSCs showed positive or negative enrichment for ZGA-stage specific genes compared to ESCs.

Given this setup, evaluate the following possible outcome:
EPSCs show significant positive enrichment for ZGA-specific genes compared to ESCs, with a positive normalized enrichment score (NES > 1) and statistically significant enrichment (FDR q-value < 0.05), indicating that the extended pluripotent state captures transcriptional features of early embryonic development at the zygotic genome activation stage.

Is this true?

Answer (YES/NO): YES